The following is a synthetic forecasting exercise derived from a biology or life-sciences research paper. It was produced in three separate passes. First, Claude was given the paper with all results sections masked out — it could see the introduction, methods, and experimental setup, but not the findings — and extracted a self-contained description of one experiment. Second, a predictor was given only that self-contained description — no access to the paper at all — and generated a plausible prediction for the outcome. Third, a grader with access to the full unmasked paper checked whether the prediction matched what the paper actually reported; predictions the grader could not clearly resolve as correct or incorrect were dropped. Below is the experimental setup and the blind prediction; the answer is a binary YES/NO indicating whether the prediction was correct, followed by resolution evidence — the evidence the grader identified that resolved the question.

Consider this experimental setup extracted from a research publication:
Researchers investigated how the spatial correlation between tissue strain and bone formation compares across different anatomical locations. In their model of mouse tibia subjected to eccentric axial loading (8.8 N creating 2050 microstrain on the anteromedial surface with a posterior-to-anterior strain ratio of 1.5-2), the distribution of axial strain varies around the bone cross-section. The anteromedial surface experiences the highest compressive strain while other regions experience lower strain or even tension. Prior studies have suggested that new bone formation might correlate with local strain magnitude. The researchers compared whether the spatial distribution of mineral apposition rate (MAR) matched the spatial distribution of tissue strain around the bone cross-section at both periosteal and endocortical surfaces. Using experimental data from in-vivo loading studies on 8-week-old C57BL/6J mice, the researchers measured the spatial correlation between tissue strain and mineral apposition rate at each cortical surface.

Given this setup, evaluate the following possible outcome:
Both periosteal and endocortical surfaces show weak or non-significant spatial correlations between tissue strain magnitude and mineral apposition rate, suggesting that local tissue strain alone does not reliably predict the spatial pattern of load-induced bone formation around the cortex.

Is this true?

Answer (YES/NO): YES